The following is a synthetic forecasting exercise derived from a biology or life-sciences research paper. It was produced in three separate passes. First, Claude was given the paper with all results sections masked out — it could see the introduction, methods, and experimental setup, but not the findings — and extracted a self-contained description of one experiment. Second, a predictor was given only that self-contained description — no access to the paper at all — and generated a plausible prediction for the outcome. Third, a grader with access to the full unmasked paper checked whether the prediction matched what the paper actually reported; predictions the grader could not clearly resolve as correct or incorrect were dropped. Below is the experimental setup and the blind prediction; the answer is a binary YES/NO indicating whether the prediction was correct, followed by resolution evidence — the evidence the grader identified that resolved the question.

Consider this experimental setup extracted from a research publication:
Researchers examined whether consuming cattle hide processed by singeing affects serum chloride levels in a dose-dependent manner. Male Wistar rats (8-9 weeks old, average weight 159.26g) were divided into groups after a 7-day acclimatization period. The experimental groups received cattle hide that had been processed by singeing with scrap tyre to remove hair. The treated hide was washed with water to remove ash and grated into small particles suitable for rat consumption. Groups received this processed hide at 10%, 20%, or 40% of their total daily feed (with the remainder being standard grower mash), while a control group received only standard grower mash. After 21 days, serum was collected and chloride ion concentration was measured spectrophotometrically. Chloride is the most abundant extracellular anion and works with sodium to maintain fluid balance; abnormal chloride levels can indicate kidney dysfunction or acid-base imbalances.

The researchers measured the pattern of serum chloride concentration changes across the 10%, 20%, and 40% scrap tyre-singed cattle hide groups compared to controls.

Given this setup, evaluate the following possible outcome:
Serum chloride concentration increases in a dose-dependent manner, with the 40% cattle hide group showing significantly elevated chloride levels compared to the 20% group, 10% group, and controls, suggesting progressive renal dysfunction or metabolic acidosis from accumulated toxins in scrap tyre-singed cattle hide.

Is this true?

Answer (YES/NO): NO